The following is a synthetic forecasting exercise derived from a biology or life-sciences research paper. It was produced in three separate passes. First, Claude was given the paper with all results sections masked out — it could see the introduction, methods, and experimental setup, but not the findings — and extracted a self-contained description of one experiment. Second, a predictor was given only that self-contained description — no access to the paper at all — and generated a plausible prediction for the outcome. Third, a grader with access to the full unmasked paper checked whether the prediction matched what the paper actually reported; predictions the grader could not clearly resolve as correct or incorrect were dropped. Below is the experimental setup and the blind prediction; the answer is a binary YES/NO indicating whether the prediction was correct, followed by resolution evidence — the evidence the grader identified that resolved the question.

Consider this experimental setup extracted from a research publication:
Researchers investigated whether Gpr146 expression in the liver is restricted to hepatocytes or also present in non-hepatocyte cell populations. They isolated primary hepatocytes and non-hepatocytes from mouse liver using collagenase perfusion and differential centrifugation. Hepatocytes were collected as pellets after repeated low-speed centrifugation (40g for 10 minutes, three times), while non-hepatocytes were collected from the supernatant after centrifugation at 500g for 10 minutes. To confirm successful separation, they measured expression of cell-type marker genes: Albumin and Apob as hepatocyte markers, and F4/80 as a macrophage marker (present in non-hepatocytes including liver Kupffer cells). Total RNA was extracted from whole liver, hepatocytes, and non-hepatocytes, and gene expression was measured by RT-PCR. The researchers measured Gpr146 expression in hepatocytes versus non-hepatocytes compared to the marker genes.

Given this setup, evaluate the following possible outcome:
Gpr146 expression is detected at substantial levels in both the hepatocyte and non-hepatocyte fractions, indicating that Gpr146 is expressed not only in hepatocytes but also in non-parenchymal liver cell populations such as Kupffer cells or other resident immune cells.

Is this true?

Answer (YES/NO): NO